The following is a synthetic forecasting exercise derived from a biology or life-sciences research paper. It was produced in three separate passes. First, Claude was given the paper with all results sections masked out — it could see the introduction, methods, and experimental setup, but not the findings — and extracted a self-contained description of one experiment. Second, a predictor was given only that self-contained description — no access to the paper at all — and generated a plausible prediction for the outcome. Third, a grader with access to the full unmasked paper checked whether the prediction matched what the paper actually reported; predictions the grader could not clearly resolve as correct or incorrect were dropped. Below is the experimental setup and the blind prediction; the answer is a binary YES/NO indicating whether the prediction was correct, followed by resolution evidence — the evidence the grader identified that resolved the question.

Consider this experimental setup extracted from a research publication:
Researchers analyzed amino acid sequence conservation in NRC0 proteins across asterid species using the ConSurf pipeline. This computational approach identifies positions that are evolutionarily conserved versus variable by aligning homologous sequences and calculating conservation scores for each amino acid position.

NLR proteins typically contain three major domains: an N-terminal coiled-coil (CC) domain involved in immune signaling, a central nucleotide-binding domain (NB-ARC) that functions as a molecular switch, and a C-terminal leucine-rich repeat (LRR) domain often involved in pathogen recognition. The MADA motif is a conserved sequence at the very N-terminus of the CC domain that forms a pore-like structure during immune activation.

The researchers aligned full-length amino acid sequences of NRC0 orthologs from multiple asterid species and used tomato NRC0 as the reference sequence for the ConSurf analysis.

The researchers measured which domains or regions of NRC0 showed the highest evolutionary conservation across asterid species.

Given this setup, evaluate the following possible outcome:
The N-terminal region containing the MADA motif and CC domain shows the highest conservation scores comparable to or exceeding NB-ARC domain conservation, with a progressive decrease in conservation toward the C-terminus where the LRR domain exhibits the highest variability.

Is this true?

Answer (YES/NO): NO